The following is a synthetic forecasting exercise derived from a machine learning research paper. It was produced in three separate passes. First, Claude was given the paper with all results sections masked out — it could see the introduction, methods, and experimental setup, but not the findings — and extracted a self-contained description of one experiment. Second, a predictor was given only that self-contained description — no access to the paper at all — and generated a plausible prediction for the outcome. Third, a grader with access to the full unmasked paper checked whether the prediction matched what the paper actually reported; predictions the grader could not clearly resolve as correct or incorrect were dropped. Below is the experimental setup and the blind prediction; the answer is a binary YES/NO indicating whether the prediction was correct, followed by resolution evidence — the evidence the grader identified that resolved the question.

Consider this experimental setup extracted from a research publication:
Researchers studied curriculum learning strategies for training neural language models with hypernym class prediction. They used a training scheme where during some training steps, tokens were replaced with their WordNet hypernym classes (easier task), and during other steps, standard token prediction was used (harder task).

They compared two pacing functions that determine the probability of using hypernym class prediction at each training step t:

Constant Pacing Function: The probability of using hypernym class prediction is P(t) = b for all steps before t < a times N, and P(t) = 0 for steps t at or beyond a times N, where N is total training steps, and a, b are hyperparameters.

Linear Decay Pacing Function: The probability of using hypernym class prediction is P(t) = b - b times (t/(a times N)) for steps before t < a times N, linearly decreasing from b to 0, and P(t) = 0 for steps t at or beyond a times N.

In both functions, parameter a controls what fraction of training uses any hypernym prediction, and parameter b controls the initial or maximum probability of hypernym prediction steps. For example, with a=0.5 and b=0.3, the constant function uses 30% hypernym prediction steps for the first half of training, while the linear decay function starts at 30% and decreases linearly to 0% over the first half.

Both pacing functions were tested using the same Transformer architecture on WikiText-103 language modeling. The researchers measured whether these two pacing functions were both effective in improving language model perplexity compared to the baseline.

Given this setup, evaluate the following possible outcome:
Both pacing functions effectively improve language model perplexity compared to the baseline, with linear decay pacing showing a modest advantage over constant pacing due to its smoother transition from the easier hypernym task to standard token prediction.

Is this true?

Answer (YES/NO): NO